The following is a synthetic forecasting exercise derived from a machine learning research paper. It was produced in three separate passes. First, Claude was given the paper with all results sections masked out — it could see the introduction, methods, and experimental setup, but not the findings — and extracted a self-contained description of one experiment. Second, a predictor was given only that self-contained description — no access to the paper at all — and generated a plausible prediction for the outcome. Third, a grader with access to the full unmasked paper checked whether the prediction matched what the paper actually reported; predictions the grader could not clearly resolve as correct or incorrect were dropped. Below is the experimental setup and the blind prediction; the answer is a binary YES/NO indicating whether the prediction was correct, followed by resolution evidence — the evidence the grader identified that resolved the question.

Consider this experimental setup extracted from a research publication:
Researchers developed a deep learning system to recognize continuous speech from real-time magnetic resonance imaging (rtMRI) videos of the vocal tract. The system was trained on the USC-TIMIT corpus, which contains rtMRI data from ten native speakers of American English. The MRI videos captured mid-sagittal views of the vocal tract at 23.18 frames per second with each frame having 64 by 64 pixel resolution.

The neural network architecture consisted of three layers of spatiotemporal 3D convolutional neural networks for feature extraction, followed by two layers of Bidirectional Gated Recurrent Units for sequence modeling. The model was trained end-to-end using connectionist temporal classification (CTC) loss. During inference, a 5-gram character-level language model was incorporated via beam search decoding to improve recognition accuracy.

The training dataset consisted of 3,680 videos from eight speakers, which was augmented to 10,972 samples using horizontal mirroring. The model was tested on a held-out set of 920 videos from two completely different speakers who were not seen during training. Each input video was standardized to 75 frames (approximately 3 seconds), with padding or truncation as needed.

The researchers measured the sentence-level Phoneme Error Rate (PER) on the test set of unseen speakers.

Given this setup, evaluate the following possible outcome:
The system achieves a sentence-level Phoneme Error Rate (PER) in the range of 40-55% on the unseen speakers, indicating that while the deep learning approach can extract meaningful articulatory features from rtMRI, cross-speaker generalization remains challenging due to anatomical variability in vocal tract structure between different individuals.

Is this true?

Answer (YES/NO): YES